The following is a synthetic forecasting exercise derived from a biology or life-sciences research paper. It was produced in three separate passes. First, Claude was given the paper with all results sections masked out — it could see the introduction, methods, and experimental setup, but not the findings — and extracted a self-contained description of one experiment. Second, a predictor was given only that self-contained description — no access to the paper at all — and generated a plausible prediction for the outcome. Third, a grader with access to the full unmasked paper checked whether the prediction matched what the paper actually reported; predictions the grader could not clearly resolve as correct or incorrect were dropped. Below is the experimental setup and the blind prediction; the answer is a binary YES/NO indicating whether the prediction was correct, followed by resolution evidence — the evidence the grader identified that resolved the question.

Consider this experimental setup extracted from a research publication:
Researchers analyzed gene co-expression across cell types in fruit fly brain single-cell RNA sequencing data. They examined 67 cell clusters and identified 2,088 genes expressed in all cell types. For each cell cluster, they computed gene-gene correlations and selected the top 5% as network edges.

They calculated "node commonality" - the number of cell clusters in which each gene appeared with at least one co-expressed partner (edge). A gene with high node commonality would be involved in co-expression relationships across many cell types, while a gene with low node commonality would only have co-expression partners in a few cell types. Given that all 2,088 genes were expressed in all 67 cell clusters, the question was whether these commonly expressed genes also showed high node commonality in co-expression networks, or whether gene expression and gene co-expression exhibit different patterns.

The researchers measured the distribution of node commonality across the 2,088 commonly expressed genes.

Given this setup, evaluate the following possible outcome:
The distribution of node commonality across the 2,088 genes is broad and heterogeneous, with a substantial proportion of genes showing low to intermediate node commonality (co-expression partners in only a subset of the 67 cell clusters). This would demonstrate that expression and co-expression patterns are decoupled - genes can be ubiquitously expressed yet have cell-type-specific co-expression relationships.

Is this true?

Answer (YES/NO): NO